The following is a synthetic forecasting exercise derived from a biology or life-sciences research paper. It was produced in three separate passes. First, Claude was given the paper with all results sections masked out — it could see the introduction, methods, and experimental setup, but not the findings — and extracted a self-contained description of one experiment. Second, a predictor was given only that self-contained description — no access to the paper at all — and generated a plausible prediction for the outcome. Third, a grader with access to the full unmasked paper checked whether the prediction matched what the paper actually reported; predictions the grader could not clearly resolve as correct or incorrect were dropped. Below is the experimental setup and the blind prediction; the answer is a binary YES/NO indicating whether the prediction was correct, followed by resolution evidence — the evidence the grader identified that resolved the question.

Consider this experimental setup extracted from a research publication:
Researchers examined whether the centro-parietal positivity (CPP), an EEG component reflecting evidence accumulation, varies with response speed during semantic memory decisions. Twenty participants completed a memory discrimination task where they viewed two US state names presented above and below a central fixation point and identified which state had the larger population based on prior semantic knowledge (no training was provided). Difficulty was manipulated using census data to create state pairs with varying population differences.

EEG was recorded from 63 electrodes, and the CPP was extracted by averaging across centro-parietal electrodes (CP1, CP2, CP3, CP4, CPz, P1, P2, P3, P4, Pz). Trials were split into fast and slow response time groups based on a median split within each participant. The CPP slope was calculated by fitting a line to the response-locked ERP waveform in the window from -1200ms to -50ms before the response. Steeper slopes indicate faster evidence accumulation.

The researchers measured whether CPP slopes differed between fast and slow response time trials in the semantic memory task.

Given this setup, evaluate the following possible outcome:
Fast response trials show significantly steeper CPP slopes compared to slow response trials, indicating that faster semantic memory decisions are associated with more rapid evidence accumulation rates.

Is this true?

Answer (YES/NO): YES